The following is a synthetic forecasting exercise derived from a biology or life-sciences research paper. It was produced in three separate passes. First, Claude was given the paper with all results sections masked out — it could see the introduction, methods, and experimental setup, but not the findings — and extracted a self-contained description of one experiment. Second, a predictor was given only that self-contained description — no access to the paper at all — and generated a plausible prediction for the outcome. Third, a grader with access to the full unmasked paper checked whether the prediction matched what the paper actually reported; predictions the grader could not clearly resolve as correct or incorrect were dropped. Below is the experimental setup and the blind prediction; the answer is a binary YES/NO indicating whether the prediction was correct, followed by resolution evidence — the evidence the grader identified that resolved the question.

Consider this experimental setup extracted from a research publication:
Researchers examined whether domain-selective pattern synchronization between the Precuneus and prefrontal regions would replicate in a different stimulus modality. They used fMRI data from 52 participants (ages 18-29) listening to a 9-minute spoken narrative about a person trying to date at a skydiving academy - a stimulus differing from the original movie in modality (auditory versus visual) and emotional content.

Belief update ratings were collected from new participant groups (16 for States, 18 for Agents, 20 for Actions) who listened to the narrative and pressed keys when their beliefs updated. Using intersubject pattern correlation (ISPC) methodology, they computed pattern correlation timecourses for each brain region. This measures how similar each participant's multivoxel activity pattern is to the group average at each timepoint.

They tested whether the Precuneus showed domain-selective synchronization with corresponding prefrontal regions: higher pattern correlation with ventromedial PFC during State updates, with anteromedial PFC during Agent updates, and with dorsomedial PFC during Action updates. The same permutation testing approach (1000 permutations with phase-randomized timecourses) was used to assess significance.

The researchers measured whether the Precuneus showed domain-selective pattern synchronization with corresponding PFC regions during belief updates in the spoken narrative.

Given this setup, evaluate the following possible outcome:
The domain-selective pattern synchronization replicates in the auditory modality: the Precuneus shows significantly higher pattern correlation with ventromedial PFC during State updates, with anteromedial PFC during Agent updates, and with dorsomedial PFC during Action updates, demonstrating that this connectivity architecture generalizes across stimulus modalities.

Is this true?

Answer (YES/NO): YES